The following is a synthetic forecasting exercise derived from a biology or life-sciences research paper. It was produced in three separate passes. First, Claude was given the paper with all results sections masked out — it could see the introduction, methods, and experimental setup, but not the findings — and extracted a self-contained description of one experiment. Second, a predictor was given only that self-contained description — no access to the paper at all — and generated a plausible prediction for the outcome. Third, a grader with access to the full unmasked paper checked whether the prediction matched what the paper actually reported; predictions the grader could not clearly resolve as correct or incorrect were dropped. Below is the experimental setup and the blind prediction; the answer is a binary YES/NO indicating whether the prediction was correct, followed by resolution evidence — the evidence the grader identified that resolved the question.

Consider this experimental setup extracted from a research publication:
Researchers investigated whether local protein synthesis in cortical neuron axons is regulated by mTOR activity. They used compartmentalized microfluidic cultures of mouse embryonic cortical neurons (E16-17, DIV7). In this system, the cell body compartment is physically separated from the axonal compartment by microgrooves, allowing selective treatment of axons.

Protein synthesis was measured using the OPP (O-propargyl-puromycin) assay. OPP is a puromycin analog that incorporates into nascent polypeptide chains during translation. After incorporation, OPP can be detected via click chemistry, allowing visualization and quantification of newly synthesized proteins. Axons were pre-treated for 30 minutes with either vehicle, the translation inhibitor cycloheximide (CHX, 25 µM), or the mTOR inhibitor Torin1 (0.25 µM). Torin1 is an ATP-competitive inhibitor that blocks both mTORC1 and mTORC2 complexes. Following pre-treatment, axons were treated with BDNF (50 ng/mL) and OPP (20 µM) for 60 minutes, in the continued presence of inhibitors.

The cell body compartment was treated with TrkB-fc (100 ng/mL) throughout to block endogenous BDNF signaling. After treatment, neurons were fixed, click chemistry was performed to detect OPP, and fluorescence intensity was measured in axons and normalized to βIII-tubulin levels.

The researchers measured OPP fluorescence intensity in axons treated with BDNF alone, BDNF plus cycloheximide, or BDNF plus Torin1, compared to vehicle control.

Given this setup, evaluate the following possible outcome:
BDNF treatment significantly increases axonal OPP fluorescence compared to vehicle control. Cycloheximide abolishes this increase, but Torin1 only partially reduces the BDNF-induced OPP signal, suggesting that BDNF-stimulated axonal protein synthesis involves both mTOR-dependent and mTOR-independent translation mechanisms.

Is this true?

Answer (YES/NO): NO